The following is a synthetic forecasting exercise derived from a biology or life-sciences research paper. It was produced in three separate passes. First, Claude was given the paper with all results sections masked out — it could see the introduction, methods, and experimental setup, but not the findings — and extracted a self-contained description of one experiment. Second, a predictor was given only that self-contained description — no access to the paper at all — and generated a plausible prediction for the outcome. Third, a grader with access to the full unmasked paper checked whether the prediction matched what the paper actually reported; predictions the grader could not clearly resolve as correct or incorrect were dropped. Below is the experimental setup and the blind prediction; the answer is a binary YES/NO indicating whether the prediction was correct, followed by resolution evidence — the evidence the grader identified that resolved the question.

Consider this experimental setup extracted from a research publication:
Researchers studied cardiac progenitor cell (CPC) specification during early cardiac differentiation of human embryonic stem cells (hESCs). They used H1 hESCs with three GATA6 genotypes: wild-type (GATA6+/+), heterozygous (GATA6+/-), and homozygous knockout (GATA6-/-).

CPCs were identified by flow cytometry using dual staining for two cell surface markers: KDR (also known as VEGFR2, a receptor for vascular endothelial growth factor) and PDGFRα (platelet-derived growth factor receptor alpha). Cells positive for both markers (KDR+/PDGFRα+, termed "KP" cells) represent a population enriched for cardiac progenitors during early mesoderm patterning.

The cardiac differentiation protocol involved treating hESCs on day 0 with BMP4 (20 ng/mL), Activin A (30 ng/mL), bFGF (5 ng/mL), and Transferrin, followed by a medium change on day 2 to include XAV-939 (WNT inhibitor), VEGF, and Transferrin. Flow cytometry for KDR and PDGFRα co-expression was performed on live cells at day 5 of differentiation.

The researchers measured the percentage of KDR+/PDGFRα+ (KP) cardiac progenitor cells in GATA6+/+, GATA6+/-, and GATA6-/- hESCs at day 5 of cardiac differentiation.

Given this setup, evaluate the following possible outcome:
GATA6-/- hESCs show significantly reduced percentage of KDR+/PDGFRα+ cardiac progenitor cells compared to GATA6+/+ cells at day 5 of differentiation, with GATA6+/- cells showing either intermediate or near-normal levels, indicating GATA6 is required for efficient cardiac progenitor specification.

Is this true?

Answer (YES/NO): YES